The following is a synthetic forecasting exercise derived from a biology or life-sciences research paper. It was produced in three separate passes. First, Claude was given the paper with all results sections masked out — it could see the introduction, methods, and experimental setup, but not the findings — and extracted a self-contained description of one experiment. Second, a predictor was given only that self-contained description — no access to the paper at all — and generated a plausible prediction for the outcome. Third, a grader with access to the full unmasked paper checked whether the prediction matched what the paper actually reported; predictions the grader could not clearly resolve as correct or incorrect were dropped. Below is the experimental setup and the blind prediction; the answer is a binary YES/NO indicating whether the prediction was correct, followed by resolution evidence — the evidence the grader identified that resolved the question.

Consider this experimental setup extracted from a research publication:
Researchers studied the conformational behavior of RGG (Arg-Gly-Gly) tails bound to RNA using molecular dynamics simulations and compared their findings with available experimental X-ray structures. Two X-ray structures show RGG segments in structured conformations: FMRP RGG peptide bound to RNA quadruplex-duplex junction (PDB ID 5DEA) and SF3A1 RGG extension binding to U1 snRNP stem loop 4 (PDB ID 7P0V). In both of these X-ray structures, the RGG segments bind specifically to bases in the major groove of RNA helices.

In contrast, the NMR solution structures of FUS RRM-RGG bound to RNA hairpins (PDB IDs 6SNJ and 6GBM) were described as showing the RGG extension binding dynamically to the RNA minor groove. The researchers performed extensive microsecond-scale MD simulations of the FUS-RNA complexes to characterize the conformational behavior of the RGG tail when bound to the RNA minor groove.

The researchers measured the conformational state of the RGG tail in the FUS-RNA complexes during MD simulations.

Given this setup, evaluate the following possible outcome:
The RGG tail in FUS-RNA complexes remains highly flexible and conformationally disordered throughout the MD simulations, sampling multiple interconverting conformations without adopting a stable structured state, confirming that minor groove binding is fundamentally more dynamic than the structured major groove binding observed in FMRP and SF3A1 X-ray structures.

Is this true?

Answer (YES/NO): YES